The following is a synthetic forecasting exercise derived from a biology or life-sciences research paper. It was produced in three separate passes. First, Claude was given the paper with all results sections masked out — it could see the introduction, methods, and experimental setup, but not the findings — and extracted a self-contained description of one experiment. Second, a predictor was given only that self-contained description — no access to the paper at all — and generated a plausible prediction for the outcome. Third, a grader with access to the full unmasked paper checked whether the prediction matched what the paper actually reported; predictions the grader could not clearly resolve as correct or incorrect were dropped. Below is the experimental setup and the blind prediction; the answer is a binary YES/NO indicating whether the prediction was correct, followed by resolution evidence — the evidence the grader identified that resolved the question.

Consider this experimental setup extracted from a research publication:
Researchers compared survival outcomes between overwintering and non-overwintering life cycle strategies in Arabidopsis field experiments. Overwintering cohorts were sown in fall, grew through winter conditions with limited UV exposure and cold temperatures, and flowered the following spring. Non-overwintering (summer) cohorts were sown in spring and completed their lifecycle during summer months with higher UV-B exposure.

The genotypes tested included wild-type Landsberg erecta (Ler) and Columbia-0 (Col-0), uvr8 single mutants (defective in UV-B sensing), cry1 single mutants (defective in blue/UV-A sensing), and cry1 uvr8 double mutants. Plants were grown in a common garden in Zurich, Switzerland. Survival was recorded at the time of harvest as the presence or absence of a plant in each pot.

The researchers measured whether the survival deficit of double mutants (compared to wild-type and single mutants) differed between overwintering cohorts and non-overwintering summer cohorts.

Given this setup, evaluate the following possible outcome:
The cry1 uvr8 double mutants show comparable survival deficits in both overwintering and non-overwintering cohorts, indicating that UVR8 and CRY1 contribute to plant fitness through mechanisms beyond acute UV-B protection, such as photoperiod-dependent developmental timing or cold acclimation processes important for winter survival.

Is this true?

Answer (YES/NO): NO